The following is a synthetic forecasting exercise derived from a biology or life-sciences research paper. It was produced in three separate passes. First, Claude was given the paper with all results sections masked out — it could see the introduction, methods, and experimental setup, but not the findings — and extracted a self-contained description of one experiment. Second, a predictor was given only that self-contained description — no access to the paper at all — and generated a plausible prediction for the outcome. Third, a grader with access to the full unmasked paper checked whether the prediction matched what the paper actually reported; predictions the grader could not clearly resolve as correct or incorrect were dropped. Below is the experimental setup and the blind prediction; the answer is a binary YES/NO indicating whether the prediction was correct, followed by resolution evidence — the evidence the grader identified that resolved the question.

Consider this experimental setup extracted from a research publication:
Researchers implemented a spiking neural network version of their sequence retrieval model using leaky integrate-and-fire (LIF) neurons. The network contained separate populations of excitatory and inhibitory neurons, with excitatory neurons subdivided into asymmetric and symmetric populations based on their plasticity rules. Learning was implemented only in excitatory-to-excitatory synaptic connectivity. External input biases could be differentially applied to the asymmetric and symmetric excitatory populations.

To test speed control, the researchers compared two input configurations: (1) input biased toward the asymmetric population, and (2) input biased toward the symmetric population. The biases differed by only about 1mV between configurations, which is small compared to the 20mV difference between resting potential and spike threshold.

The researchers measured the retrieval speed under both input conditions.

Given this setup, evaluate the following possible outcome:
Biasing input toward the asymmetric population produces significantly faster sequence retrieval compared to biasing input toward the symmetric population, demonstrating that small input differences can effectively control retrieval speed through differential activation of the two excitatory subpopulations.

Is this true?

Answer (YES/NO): YES